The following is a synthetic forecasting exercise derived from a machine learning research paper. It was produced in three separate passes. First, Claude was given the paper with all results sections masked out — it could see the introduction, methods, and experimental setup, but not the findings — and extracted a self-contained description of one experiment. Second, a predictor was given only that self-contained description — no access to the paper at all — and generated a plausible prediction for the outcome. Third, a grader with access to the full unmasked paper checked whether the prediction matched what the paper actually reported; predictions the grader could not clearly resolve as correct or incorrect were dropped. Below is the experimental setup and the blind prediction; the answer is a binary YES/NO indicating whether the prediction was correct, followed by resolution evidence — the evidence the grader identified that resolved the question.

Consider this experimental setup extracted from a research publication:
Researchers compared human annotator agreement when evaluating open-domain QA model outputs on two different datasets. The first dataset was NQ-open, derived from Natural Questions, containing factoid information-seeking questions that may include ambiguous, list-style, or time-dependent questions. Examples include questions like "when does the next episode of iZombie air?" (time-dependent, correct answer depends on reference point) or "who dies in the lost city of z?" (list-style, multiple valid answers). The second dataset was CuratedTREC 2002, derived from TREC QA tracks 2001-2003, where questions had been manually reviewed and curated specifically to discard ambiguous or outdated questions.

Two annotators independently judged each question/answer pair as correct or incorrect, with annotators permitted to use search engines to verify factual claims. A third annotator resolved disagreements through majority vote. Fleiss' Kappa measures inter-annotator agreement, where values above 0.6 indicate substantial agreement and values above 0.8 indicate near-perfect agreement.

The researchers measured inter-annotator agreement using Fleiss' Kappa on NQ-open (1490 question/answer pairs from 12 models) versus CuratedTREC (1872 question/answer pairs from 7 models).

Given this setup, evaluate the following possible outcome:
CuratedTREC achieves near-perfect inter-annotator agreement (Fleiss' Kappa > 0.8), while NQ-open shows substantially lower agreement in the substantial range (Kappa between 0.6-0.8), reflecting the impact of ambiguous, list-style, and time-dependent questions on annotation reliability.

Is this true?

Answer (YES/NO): YES